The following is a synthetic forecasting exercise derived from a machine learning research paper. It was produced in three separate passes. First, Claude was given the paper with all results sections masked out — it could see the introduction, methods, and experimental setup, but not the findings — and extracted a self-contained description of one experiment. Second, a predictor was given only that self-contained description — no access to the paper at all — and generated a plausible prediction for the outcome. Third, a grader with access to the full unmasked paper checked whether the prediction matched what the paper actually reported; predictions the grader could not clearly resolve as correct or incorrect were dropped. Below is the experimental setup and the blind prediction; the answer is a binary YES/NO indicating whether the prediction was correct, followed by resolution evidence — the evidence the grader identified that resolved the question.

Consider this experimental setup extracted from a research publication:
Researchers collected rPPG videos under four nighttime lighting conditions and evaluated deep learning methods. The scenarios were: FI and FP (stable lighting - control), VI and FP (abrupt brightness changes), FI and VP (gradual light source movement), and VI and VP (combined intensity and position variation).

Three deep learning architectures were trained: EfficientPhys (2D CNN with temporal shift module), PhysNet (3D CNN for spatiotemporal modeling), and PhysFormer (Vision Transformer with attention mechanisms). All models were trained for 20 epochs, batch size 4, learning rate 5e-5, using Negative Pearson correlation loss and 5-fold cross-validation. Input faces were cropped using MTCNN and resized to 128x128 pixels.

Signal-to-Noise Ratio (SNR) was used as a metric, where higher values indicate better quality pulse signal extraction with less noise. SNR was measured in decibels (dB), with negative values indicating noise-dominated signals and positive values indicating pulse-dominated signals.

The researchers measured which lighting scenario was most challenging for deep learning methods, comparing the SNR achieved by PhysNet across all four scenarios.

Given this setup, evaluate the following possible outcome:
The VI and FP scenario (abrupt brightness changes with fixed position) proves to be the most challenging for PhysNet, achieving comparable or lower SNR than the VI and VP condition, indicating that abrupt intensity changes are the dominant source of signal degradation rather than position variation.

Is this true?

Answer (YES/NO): NO